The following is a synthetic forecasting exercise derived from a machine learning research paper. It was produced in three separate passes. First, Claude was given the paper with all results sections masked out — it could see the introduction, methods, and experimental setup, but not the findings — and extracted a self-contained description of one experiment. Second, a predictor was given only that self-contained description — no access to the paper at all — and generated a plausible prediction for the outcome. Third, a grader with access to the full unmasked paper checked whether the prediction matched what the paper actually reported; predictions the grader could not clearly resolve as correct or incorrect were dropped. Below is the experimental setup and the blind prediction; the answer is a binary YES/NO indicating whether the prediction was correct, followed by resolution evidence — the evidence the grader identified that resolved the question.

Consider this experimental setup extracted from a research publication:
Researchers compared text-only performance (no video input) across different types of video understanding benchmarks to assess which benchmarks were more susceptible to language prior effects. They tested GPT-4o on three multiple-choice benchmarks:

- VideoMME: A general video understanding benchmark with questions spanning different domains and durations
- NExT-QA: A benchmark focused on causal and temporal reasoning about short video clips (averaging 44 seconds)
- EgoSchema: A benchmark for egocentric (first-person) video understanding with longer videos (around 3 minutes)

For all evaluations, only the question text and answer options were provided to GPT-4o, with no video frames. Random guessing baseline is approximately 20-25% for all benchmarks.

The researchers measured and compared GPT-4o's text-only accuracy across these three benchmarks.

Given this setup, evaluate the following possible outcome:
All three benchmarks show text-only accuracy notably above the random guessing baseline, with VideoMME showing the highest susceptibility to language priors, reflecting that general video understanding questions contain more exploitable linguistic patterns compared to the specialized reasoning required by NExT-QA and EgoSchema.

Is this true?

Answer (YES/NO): NO